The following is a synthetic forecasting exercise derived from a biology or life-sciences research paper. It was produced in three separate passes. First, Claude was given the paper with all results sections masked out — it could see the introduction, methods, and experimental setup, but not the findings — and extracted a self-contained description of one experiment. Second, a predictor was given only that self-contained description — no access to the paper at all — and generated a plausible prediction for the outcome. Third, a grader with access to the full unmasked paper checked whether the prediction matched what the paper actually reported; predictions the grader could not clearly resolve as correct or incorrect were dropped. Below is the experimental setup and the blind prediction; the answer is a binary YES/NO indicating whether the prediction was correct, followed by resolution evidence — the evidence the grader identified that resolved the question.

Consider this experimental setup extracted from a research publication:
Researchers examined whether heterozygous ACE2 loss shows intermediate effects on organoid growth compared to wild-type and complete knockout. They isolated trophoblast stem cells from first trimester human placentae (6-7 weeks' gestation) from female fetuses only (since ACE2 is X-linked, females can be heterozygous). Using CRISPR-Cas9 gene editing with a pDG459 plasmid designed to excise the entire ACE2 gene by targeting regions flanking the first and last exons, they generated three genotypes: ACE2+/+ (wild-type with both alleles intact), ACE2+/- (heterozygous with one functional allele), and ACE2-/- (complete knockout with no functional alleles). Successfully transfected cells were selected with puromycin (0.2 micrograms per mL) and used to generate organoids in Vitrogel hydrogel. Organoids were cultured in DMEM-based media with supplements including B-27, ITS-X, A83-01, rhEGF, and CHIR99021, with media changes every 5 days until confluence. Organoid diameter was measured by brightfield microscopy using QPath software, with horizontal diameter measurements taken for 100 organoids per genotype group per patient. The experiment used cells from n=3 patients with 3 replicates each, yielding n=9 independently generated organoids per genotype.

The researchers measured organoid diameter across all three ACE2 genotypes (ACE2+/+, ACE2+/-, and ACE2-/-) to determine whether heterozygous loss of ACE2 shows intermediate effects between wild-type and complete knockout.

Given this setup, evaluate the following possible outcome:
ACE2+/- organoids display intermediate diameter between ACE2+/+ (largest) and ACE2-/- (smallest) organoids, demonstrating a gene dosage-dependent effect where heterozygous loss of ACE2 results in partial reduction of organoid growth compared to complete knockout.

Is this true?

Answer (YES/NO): NO